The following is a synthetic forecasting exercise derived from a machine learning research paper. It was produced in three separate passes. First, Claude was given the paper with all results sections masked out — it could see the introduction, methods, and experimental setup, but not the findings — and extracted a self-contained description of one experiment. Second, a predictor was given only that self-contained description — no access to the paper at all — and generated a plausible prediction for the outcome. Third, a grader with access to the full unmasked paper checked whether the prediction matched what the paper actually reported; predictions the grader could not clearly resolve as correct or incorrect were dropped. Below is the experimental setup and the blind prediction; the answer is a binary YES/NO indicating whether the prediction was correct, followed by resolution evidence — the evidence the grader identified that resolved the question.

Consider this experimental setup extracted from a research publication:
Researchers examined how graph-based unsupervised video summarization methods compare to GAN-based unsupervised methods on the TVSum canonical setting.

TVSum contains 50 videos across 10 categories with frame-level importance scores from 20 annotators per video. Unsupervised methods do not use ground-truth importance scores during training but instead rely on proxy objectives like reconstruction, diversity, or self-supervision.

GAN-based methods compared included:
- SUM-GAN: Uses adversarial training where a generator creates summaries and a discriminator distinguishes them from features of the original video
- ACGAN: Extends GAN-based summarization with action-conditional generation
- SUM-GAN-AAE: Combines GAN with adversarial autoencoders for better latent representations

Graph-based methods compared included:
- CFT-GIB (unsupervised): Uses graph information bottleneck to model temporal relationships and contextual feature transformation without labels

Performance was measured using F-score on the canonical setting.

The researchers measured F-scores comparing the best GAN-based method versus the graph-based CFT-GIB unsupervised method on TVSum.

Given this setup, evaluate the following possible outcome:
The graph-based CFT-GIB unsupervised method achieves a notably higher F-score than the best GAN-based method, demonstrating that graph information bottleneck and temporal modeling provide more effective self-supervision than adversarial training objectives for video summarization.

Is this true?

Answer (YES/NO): YES